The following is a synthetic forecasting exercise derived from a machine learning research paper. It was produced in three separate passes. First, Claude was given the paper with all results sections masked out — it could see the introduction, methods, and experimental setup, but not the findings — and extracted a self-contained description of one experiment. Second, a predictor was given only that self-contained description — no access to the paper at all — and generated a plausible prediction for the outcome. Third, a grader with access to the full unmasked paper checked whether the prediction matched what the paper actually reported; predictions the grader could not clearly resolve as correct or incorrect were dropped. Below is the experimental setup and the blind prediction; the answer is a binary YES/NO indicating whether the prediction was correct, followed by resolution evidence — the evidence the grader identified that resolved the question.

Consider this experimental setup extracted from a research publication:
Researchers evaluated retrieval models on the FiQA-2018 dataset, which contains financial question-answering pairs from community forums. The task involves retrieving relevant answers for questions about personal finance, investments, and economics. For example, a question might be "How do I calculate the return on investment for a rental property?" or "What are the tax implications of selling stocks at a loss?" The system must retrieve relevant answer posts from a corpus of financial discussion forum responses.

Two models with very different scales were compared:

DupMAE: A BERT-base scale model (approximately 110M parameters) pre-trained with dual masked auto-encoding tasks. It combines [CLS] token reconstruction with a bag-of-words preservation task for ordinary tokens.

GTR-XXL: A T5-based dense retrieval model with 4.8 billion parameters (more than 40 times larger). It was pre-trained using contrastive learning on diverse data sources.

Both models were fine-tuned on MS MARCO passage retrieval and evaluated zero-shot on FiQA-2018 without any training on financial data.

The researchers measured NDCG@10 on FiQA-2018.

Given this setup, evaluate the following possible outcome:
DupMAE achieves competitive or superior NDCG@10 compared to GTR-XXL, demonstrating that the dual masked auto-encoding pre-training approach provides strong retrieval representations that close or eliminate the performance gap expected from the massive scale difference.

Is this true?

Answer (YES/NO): NO